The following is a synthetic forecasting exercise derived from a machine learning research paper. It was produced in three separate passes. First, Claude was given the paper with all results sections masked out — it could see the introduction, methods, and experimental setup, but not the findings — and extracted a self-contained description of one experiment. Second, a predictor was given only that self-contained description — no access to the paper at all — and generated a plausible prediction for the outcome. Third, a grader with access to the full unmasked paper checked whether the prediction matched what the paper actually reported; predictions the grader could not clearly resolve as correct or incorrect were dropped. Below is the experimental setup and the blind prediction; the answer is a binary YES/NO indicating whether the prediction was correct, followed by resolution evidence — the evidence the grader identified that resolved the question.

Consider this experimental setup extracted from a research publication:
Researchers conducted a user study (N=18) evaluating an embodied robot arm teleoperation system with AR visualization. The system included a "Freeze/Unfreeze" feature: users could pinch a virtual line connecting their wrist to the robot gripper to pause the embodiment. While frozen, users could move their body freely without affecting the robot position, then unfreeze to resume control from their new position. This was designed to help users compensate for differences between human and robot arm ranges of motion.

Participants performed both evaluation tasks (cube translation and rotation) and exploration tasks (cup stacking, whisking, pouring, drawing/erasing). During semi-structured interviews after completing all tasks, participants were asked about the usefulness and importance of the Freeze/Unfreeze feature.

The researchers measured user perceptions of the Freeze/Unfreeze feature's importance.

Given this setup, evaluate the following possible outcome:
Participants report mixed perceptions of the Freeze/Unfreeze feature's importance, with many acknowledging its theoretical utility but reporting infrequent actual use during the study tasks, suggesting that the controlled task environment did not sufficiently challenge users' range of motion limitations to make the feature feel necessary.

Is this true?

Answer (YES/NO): NO